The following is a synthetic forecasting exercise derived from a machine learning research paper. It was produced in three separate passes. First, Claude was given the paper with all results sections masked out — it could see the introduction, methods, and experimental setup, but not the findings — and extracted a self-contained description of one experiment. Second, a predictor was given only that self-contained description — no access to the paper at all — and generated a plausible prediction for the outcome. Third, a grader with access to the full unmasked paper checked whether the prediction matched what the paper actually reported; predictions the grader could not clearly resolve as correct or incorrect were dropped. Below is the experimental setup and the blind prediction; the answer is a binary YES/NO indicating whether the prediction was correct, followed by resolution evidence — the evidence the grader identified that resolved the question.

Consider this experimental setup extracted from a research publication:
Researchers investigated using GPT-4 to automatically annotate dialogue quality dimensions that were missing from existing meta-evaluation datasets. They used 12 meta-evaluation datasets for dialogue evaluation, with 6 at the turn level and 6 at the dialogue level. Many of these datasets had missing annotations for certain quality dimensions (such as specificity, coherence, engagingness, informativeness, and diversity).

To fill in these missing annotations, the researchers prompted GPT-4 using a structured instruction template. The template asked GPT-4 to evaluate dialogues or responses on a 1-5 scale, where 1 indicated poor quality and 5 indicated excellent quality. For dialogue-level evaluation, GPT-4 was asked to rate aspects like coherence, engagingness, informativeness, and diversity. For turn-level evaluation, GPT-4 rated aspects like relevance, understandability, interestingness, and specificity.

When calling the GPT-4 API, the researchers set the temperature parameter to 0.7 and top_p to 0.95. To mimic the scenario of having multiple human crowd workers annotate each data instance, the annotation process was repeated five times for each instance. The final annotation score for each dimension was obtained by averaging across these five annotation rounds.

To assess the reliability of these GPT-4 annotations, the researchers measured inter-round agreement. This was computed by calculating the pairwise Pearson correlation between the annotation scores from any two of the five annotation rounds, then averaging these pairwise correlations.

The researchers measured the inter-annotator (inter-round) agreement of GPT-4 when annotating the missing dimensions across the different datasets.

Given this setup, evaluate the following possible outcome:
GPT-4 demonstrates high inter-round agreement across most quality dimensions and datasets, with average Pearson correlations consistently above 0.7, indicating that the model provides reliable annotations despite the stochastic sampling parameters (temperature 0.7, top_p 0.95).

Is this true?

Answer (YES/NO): NO